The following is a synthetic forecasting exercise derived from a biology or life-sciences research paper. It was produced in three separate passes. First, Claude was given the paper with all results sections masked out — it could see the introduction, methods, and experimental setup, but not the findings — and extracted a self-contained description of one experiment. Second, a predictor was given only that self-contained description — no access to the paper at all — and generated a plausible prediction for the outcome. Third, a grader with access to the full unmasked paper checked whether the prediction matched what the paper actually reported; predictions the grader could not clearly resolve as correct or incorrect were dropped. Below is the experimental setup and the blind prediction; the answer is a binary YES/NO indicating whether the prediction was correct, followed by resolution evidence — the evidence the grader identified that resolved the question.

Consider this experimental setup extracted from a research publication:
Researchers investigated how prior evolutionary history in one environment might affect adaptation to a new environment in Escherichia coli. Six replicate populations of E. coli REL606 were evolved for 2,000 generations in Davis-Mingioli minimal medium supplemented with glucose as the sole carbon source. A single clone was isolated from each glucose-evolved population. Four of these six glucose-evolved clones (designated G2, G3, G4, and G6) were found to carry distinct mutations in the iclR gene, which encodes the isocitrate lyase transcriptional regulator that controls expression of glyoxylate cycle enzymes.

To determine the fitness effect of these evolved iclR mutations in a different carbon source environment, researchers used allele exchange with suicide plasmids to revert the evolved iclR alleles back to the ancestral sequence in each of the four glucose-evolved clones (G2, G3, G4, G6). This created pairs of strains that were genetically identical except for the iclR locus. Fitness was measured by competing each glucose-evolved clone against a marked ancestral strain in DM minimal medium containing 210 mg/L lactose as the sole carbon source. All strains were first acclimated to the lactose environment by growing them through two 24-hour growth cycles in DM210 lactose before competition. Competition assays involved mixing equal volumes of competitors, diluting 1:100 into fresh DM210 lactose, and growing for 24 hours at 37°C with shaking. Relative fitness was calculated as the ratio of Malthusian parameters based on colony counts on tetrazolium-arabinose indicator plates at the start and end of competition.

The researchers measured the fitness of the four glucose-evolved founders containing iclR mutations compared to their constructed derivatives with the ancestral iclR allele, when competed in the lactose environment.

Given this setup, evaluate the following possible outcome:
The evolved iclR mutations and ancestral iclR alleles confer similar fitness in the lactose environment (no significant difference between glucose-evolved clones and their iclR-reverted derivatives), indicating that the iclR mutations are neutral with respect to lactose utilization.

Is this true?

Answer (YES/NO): NO